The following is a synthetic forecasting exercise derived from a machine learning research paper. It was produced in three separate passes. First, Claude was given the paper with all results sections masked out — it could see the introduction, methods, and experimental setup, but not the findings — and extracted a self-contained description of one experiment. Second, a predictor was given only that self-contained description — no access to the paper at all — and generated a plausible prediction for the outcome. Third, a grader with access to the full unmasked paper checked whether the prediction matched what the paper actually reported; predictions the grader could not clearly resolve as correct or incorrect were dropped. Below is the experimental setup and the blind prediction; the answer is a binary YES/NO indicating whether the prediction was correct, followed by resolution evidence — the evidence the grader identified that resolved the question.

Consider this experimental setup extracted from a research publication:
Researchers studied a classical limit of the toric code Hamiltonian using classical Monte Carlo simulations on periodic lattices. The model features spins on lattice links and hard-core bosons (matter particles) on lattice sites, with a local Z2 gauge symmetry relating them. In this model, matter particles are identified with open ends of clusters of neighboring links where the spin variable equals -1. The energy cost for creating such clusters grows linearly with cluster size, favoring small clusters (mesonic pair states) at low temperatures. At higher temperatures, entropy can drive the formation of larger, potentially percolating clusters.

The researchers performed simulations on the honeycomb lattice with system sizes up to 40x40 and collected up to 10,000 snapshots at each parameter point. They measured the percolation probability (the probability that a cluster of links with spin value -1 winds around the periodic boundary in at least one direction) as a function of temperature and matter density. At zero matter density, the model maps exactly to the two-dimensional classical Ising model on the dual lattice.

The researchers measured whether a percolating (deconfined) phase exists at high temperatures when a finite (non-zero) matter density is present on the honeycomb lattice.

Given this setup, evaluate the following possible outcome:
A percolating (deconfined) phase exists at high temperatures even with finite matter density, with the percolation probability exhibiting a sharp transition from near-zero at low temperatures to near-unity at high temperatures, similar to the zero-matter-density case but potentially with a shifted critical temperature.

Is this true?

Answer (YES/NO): NO